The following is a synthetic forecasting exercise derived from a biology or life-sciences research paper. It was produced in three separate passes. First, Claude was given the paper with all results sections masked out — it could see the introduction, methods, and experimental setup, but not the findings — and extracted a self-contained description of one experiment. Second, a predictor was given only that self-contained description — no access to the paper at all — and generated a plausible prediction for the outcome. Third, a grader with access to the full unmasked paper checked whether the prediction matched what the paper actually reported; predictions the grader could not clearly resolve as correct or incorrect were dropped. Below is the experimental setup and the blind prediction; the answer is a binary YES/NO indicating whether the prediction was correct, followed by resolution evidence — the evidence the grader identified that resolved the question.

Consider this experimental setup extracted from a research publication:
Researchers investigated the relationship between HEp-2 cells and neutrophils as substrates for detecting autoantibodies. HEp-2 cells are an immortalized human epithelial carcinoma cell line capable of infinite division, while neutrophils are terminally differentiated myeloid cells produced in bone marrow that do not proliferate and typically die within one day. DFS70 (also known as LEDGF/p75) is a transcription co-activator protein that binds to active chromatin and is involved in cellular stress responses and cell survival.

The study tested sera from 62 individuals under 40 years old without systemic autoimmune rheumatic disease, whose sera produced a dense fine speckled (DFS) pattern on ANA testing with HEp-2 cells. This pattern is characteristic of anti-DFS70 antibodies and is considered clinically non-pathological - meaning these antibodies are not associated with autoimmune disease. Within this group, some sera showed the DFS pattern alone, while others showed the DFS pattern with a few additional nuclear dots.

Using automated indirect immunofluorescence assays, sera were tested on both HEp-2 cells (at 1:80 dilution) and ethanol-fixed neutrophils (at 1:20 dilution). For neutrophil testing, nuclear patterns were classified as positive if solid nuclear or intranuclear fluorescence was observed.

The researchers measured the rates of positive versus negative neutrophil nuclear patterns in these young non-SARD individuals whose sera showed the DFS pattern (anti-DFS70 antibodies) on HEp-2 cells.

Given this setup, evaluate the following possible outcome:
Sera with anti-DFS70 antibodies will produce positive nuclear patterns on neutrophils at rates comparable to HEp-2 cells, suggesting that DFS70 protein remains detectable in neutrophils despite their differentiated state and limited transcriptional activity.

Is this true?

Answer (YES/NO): NO